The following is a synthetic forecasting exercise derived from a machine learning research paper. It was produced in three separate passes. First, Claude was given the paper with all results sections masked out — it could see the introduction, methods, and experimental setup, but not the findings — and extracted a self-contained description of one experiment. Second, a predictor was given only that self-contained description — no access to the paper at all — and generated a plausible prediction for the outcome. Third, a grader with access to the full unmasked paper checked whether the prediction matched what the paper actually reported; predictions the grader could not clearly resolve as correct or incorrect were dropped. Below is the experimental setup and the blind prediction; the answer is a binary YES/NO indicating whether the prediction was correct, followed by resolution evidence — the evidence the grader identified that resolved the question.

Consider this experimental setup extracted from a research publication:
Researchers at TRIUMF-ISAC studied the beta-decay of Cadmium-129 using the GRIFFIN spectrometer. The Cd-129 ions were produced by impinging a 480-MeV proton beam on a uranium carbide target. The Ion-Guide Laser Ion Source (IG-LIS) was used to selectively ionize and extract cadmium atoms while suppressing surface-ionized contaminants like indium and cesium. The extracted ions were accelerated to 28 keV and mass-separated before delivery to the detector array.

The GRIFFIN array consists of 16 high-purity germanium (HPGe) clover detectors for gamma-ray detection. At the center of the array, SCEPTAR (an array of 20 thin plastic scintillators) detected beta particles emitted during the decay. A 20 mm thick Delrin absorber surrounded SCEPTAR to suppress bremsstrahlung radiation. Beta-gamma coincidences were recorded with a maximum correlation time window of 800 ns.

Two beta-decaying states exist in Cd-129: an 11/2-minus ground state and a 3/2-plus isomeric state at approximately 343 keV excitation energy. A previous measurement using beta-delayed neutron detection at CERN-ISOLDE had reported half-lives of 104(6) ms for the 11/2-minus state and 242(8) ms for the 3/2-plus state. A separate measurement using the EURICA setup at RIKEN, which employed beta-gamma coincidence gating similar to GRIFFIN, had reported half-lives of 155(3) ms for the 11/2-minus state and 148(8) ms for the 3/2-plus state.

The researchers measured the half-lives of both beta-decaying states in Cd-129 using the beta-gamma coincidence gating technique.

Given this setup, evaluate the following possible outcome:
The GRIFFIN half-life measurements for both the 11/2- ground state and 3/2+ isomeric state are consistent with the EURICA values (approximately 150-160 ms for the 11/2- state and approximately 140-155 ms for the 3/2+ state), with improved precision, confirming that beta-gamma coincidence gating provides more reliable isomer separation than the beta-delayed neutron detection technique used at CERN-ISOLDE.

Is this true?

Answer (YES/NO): NO